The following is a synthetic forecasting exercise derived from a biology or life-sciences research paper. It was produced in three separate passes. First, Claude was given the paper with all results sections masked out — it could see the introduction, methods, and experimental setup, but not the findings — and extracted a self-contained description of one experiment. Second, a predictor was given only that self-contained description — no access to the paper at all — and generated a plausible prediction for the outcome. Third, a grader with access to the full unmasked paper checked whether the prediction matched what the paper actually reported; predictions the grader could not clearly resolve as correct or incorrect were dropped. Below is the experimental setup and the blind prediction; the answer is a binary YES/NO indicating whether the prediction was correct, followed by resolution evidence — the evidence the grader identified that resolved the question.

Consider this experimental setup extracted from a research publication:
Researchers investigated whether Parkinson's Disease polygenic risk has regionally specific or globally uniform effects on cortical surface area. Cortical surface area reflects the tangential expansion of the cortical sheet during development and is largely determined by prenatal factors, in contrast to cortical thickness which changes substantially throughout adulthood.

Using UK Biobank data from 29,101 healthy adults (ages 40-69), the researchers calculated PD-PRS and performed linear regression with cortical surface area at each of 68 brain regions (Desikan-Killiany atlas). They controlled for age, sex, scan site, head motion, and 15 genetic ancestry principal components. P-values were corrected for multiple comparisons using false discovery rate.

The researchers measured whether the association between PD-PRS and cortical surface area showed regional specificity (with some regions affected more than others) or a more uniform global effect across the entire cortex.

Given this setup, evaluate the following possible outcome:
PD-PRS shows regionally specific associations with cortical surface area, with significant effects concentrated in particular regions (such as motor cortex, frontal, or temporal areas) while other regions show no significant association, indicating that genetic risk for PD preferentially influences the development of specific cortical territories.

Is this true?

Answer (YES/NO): NO